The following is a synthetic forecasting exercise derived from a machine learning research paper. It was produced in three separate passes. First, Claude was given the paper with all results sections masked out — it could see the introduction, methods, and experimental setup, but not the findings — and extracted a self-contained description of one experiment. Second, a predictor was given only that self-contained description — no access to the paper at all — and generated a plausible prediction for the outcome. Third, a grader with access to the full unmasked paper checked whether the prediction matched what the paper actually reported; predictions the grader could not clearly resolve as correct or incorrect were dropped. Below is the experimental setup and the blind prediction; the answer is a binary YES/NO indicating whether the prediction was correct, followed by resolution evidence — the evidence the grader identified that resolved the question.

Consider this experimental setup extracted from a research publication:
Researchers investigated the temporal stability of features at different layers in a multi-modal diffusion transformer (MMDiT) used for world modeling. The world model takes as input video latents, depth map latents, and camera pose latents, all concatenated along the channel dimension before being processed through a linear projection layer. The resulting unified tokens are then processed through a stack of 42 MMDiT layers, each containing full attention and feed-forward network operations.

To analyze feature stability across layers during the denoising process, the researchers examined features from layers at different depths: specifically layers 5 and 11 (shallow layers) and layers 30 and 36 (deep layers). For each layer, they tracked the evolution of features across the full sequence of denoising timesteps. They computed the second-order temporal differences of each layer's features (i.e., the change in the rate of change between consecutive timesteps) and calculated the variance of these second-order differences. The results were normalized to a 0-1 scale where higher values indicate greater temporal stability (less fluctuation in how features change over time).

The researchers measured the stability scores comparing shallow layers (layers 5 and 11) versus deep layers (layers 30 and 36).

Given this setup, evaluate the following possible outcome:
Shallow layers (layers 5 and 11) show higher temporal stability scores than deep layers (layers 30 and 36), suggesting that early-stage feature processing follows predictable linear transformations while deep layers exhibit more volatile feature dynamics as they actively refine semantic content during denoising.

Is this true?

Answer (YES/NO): NO